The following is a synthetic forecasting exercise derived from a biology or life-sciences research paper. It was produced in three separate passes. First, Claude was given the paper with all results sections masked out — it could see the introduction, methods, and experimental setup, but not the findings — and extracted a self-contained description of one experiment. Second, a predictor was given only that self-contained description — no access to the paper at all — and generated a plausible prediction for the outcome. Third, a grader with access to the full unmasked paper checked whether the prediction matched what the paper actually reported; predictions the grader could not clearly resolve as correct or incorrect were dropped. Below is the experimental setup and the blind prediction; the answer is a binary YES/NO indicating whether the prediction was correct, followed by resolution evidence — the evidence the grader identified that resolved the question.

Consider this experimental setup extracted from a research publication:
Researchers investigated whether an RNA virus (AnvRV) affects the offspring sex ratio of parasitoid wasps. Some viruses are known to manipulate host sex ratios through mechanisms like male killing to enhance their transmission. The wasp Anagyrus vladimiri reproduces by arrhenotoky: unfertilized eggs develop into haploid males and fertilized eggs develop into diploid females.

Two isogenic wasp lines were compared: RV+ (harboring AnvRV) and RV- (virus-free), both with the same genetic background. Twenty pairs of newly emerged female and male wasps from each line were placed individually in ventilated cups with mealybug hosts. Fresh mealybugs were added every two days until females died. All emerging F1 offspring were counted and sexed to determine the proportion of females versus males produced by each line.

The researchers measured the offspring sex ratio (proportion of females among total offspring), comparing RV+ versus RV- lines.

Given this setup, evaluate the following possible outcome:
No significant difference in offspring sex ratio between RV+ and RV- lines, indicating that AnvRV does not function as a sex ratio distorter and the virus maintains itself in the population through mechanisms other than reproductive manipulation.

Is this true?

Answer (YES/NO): YES